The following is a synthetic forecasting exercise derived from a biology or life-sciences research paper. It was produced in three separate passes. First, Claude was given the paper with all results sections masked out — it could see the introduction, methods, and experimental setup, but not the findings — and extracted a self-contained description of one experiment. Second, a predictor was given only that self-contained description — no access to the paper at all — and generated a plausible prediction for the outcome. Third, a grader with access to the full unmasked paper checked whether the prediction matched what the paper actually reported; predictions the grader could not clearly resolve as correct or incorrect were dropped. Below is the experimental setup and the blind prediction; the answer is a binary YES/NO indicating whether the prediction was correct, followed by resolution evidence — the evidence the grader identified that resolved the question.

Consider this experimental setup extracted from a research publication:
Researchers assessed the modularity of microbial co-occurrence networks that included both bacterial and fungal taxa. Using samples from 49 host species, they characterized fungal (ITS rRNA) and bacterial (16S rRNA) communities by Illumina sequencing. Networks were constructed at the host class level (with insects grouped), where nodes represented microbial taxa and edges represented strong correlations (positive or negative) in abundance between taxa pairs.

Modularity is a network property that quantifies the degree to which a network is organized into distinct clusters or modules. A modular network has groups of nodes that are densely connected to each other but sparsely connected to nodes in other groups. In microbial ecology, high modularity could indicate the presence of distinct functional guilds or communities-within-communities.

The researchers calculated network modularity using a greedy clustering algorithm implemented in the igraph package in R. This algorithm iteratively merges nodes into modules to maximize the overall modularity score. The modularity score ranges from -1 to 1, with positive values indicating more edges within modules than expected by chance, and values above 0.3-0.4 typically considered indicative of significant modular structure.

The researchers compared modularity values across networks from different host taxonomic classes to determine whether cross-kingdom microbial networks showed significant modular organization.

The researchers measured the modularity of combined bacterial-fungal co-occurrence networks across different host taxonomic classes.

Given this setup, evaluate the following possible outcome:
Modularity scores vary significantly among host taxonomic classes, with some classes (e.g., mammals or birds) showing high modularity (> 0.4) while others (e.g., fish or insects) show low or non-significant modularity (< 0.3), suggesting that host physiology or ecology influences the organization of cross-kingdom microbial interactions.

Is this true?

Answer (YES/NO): NO